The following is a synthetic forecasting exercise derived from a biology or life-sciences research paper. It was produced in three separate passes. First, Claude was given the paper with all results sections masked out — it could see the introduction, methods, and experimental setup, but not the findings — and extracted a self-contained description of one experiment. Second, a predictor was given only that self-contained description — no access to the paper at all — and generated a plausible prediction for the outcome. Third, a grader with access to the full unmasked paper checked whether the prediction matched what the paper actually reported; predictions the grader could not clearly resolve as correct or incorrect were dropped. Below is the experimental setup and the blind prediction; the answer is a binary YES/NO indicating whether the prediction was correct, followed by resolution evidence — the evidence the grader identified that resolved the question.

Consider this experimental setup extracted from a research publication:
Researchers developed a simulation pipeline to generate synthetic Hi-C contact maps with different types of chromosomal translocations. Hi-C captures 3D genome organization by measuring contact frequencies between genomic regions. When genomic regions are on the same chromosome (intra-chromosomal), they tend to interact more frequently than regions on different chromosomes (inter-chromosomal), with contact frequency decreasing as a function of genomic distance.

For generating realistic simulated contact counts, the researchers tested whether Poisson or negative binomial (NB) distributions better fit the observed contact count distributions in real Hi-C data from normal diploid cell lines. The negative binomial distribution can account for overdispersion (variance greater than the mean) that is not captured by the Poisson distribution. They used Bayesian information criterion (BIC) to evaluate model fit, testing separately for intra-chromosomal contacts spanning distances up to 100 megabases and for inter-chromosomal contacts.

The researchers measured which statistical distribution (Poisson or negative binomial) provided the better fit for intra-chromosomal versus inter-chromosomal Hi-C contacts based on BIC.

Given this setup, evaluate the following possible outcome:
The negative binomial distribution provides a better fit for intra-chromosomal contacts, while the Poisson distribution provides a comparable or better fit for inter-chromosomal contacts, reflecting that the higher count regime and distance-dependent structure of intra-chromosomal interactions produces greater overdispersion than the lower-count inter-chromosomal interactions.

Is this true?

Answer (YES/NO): YES